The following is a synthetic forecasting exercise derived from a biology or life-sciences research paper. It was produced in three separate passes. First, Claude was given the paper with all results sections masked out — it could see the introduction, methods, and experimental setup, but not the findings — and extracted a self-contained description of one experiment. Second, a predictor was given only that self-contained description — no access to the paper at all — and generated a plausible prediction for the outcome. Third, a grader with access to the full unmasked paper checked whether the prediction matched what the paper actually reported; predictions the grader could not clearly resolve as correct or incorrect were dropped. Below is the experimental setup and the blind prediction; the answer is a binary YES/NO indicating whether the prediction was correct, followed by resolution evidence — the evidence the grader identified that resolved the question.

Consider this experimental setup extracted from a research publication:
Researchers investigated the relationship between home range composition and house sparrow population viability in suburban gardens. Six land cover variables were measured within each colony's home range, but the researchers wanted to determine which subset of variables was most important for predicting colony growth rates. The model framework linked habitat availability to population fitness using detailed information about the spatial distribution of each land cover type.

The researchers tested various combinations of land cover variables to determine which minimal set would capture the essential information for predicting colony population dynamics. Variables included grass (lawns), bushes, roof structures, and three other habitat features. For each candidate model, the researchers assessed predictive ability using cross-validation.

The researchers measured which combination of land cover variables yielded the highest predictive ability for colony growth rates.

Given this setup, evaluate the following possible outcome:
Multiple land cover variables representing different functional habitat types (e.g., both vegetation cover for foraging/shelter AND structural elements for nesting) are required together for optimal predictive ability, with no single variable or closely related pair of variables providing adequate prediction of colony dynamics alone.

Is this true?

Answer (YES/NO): YES